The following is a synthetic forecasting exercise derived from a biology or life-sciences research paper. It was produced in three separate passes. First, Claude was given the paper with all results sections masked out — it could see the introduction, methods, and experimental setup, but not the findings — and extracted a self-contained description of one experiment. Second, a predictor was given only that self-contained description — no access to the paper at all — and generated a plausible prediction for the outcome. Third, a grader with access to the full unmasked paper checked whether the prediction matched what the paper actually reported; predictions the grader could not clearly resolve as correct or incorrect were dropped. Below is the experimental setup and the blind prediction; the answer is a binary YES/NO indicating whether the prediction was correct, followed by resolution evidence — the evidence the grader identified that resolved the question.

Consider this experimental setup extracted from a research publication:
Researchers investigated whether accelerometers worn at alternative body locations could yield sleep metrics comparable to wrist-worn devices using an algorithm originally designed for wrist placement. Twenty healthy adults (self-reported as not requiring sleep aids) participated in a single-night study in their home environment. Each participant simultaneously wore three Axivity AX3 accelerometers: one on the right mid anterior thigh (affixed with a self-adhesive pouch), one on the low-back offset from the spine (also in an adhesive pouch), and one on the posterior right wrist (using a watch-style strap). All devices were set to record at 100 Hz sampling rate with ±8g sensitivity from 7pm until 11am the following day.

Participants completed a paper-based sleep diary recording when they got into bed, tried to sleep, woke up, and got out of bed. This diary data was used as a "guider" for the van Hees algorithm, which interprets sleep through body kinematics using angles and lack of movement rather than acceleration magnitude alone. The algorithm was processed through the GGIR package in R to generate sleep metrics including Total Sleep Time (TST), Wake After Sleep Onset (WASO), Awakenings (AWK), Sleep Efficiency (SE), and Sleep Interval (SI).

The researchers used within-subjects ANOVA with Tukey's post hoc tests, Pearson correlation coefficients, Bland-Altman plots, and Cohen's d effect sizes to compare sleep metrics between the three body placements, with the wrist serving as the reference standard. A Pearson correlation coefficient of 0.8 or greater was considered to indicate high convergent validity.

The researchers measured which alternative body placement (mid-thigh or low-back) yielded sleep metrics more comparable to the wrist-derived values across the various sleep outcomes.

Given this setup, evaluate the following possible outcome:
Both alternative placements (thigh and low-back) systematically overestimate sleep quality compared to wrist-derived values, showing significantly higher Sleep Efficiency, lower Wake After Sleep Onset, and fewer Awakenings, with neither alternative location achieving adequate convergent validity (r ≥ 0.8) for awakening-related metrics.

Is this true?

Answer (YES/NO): NO